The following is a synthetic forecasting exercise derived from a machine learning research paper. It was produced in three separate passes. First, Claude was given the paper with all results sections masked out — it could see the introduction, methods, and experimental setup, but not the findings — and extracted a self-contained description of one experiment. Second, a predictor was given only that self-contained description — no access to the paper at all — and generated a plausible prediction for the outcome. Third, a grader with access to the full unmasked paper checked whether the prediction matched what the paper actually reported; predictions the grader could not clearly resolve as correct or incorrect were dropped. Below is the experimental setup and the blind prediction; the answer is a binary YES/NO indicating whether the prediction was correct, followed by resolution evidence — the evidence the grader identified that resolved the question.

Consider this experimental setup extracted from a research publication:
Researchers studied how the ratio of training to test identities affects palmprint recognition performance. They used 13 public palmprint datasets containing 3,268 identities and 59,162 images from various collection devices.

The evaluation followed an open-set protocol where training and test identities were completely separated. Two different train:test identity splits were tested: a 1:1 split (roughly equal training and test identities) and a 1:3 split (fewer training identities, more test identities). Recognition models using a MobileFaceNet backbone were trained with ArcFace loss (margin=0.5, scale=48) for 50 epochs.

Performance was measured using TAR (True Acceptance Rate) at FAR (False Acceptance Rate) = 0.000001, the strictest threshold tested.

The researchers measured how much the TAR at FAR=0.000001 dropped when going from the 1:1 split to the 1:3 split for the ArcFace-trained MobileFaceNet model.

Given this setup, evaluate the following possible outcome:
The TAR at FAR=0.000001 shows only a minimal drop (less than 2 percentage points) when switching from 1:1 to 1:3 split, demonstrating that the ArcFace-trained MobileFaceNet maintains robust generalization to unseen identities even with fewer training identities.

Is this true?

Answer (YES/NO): NO